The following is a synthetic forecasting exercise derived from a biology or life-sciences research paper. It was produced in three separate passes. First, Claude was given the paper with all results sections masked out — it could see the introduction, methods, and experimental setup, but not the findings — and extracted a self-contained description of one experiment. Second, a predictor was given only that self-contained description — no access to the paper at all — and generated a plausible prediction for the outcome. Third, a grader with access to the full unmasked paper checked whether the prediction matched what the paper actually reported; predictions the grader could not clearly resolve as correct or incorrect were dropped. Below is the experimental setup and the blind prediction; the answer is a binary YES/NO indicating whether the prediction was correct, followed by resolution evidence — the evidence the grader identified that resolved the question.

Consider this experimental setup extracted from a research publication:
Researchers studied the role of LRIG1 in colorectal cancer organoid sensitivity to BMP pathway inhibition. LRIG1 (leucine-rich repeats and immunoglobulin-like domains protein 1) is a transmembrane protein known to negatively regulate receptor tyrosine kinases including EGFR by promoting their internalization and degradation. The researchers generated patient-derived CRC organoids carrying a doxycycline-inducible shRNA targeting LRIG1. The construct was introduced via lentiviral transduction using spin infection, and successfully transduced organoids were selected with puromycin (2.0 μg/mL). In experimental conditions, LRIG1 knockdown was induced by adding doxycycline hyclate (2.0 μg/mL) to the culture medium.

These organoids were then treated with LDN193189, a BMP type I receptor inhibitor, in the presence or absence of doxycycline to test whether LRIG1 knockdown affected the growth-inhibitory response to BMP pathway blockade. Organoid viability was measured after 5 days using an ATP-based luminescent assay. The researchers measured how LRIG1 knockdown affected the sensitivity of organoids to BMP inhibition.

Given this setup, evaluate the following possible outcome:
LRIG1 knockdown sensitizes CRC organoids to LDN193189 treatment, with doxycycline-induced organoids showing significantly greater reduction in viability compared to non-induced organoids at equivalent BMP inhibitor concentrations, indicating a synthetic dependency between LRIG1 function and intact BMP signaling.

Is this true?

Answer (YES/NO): NO